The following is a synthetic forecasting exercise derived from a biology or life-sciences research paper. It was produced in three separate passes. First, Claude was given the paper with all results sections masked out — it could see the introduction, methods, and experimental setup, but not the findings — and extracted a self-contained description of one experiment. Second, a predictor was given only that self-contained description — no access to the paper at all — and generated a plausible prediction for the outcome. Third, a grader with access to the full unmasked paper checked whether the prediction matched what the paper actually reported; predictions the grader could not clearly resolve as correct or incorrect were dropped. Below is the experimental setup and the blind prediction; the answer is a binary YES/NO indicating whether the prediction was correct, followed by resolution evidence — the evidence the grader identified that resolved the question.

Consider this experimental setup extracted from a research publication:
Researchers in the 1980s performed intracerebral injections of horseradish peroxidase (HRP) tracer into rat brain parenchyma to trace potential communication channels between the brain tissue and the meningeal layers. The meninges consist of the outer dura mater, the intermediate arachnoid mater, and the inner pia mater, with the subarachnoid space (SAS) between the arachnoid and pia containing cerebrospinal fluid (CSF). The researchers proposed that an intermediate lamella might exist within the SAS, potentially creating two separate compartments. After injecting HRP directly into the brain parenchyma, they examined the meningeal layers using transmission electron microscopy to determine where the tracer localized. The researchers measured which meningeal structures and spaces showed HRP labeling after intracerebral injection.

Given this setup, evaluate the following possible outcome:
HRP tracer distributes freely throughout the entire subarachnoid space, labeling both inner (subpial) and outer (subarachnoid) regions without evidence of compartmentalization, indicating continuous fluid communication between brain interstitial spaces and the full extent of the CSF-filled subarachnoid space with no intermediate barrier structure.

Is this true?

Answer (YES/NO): NO